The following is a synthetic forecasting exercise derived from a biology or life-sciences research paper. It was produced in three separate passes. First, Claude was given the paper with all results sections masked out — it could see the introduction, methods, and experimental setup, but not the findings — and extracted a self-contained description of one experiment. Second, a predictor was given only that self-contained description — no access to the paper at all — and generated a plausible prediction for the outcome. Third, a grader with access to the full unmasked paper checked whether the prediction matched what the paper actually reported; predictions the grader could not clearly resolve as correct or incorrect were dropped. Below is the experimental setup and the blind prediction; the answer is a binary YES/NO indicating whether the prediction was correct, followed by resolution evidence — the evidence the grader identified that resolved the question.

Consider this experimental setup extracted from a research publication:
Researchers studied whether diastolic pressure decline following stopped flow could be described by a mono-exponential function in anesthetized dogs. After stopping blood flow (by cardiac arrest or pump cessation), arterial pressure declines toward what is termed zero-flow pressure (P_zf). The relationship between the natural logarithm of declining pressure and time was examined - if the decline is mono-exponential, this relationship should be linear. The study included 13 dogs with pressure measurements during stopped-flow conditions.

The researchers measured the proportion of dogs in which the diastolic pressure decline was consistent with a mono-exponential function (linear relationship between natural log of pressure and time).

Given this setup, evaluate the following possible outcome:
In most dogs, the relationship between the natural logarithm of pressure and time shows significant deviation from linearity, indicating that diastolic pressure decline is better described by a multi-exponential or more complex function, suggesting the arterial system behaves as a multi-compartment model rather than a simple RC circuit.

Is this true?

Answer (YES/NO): NO